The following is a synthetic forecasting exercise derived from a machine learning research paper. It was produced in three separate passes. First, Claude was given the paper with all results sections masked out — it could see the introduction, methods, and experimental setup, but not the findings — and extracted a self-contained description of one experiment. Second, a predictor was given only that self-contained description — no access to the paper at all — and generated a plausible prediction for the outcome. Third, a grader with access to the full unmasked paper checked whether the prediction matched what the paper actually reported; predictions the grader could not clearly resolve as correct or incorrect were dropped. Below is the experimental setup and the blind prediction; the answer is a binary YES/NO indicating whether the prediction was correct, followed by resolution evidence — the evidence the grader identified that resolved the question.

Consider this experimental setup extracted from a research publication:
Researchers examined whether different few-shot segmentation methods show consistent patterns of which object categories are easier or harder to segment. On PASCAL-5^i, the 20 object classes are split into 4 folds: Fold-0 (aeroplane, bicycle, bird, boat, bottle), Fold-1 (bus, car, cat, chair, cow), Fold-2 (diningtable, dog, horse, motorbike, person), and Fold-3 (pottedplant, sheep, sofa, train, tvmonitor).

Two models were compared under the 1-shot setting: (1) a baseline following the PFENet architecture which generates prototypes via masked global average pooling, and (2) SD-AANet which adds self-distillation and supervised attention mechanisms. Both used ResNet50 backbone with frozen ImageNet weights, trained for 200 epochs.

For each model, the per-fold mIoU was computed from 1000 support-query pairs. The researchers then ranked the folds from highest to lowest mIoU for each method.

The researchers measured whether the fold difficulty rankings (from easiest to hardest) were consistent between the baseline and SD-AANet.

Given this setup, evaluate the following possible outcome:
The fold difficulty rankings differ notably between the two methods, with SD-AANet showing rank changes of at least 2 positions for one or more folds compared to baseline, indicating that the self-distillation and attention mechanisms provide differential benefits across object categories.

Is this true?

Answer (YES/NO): NO